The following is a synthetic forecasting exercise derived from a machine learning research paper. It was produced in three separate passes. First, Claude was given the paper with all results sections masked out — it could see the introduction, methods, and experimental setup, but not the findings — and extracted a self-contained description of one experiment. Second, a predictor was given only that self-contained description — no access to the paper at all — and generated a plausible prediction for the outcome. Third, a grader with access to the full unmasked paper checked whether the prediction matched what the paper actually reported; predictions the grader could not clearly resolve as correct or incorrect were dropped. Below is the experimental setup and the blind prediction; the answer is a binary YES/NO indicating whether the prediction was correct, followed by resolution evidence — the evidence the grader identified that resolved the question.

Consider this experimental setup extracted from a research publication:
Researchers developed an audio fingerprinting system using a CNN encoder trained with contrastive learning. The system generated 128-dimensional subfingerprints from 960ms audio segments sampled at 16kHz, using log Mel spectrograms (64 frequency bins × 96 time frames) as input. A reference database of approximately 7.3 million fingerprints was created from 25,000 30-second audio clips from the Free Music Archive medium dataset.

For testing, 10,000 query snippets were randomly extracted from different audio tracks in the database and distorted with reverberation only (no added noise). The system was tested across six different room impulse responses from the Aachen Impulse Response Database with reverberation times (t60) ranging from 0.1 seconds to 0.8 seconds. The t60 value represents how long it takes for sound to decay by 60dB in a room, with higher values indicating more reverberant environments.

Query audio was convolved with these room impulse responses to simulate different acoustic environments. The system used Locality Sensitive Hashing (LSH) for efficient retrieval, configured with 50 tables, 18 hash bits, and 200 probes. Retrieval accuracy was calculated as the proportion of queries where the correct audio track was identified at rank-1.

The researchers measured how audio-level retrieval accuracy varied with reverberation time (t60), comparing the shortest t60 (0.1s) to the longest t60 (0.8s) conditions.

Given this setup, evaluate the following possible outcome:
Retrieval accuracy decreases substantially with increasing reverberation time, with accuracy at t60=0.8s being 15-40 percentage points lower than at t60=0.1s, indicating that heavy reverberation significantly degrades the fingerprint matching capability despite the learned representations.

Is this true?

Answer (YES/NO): NO